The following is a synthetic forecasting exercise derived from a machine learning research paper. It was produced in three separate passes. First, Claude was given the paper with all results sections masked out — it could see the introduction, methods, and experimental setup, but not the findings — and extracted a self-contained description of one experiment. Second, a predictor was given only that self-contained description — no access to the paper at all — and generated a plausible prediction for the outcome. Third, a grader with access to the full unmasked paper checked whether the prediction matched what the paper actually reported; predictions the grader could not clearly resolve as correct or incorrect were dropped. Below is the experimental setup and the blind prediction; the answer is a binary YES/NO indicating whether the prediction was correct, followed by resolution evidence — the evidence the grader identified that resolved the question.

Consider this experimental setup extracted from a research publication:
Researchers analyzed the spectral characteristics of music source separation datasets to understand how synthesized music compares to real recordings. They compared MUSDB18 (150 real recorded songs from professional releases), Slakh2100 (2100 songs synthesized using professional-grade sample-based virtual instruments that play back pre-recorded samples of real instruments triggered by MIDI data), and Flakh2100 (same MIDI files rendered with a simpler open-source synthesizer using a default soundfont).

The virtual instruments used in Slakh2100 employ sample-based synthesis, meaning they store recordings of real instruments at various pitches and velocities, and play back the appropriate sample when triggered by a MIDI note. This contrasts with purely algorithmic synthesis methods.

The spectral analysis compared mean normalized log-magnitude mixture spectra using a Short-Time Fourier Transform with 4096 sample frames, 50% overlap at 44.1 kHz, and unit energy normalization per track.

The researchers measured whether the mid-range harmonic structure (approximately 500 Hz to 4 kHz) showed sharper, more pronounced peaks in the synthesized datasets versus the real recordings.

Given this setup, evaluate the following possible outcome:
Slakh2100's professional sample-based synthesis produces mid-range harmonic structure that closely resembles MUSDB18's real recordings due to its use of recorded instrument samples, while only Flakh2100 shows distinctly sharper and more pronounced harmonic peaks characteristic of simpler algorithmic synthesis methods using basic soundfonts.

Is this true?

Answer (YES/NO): NO